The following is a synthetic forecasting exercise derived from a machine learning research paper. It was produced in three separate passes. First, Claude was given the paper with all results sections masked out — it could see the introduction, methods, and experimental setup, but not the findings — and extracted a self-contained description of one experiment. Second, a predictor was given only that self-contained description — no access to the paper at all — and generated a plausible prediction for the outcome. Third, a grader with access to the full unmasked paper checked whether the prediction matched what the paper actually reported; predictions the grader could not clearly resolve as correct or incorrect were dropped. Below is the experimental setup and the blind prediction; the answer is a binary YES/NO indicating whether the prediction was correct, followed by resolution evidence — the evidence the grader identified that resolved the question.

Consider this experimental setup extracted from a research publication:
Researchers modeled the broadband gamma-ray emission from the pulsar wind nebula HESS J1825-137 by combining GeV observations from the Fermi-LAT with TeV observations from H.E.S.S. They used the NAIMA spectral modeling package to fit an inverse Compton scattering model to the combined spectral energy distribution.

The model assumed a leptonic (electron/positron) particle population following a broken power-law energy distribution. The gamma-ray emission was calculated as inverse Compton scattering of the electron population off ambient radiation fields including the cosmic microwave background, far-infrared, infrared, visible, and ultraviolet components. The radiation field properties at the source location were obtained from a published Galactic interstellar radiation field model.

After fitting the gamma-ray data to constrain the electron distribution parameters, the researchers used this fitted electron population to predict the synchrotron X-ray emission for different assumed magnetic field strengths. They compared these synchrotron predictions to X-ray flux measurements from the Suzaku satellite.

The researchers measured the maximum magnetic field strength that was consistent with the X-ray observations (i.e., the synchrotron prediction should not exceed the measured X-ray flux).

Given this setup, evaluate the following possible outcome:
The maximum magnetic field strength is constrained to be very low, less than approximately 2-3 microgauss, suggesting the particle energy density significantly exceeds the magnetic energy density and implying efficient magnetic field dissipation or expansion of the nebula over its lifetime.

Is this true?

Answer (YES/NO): NO